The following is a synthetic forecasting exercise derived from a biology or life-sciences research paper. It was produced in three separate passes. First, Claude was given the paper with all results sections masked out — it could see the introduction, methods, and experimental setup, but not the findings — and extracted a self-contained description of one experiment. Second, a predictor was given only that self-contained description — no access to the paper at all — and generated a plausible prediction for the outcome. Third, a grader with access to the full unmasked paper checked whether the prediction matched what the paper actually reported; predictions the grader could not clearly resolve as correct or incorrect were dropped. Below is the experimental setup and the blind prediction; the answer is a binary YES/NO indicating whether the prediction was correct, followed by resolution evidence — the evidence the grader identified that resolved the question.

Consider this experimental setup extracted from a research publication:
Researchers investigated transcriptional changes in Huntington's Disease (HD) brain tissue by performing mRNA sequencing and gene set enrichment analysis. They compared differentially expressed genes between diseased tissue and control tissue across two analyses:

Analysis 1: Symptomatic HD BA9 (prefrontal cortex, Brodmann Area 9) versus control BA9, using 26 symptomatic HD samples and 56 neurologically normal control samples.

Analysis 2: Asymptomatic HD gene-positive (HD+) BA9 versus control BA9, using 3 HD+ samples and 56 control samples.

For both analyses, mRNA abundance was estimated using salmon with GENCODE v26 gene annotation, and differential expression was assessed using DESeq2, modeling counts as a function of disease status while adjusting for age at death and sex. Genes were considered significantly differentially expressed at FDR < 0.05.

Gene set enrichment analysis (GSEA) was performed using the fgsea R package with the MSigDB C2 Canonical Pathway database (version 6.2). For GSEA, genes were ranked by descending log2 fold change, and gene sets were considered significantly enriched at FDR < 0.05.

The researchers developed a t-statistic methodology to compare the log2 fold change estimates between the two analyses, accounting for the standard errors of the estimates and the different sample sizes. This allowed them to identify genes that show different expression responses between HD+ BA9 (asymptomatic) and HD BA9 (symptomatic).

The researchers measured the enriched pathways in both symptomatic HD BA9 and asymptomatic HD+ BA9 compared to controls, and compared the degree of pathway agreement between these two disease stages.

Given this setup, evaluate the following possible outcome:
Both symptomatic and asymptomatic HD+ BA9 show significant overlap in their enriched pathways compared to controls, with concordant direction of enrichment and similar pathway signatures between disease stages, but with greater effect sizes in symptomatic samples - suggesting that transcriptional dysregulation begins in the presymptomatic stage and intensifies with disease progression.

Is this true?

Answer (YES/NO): NO